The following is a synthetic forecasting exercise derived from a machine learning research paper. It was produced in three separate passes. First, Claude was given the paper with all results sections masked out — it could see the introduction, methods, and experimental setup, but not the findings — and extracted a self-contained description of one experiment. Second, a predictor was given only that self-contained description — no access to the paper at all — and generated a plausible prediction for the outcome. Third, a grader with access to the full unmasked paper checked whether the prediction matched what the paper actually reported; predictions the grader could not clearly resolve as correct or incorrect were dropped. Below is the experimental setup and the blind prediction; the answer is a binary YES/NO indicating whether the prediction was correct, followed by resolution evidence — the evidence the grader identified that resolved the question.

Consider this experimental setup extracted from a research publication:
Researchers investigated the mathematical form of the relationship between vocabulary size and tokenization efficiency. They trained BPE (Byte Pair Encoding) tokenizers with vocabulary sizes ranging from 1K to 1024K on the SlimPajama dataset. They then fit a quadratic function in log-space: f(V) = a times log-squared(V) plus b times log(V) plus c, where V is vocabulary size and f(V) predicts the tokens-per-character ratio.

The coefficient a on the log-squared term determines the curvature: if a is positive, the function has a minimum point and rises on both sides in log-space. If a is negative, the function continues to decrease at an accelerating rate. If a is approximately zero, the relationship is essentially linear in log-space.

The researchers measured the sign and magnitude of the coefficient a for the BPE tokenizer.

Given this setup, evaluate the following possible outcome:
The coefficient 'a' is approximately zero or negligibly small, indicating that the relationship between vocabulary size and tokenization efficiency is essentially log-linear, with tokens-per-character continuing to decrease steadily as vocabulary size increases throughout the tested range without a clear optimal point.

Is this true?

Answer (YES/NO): NO